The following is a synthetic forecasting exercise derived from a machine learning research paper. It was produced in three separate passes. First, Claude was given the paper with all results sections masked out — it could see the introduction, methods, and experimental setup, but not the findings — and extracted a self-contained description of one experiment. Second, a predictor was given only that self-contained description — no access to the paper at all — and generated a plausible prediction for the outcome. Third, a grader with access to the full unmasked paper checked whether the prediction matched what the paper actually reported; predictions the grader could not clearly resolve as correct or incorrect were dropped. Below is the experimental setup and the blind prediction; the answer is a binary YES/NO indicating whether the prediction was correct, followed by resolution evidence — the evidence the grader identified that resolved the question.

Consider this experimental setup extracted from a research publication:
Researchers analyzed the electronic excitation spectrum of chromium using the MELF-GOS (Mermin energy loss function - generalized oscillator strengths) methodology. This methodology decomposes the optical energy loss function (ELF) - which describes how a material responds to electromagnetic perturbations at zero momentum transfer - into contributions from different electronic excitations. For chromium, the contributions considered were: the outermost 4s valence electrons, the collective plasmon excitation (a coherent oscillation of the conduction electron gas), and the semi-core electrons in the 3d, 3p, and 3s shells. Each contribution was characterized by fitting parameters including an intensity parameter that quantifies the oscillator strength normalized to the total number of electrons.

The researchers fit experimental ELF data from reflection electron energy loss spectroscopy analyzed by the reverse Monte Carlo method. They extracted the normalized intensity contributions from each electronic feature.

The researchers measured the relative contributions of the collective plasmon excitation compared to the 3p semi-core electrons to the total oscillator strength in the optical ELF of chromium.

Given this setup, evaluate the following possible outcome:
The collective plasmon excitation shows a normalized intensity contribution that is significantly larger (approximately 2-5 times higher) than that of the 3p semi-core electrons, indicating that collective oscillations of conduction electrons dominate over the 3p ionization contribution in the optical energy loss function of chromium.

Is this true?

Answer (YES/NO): YES